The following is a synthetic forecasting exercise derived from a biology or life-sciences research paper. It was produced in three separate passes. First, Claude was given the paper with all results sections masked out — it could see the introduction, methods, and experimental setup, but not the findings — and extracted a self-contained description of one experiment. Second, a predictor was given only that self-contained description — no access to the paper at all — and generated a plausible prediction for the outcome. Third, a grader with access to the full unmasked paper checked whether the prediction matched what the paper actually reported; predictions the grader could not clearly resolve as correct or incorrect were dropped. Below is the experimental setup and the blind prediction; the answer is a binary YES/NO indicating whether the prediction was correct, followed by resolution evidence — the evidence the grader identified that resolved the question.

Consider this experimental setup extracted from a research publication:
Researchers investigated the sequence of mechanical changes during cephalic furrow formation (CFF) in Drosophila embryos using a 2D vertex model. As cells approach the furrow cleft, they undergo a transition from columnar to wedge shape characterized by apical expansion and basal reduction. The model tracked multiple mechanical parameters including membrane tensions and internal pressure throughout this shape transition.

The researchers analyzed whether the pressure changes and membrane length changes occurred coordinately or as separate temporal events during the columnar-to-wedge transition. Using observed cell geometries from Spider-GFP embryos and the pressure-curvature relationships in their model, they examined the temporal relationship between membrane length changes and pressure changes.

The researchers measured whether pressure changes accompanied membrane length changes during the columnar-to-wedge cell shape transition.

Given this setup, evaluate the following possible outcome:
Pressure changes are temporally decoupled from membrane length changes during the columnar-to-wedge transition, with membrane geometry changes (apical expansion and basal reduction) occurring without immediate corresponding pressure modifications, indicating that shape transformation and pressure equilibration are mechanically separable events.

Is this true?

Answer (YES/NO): NO